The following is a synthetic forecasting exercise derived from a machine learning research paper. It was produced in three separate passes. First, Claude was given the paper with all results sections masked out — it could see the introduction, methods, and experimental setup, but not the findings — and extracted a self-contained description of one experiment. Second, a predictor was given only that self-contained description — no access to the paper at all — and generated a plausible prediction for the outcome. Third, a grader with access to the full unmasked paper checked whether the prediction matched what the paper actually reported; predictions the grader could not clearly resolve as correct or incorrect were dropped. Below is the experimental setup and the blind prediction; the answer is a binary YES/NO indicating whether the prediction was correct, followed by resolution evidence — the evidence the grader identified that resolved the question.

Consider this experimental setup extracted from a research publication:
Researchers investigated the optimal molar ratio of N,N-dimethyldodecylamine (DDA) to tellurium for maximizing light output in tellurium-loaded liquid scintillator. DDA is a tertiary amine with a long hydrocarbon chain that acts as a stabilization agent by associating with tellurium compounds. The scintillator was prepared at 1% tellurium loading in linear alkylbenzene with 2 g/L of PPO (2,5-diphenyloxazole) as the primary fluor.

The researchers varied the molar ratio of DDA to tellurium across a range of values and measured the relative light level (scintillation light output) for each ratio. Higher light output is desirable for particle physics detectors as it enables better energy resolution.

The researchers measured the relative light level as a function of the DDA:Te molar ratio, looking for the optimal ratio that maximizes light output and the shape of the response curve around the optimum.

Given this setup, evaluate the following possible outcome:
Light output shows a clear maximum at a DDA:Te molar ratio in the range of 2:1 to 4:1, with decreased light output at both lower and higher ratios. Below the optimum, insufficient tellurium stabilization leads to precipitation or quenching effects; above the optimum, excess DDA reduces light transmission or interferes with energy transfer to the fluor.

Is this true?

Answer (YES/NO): NO